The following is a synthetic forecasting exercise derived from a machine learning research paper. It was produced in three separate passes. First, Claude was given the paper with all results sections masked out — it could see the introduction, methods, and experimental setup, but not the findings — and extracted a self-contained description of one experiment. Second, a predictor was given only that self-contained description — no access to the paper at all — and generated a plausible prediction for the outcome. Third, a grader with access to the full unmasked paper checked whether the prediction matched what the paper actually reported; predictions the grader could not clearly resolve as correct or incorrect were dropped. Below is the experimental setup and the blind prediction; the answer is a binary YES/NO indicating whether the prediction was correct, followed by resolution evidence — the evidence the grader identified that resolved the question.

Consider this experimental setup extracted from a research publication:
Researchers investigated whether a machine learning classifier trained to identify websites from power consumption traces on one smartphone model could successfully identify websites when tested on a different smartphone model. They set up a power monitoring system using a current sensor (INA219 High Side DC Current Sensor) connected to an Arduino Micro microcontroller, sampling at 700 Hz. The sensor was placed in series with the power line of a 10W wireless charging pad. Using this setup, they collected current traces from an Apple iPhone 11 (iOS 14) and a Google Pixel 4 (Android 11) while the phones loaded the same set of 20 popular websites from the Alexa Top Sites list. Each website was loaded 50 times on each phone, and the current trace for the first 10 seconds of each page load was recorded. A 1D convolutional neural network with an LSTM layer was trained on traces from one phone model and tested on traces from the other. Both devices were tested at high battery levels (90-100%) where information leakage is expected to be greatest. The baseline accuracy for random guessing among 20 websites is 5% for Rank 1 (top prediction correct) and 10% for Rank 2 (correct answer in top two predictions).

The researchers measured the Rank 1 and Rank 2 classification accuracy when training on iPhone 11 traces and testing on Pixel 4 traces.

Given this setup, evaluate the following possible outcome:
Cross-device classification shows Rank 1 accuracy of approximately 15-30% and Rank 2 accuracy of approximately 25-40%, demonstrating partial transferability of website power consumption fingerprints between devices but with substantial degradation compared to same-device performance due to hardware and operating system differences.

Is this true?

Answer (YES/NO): NO